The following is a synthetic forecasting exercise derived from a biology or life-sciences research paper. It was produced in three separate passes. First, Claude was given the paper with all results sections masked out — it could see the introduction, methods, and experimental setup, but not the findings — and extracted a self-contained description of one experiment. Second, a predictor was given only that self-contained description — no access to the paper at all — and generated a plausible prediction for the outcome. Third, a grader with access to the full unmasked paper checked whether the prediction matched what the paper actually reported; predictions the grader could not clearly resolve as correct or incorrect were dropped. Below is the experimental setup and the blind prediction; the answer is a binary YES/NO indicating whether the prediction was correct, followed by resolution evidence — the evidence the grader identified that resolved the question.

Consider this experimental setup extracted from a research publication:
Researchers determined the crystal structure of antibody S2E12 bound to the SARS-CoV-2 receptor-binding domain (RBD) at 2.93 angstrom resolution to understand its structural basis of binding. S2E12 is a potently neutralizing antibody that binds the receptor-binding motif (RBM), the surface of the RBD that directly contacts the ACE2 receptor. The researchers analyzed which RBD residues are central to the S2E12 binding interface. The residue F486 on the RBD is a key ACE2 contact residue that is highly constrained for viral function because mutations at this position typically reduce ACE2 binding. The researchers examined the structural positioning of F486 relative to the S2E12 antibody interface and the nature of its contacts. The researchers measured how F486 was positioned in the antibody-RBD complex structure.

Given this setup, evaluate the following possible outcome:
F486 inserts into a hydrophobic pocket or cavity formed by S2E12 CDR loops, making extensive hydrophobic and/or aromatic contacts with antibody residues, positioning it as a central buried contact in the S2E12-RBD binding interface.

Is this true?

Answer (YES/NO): YES